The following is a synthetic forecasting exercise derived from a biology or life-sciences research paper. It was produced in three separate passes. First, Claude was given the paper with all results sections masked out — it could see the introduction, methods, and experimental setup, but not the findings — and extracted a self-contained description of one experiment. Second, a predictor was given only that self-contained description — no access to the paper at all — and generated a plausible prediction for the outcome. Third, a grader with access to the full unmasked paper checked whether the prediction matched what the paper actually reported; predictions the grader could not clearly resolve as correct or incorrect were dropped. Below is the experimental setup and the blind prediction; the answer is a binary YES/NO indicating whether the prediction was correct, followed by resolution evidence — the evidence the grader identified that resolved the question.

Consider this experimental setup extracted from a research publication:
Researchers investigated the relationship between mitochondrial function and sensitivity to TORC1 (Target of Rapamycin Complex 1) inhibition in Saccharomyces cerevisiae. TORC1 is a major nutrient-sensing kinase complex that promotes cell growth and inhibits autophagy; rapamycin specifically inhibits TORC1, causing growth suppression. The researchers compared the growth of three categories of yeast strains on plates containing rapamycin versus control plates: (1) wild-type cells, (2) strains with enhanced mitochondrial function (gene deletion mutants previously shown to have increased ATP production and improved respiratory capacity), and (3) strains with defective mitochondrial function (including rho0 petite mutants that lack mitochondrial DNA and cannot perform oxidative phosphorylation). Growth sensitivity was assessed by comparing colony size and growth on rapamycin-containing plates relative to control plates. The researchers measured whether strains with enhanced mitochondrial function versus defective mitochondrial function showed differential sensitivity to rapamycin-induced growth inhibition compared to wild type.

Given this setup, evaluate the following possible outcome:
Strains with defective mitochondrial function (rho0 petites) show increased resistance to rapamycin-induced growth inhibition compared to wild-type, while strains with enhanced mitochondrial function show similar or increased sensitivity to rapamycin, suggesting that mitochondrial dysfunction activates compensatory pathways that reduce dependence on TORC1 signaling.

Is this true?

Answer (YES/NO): YES